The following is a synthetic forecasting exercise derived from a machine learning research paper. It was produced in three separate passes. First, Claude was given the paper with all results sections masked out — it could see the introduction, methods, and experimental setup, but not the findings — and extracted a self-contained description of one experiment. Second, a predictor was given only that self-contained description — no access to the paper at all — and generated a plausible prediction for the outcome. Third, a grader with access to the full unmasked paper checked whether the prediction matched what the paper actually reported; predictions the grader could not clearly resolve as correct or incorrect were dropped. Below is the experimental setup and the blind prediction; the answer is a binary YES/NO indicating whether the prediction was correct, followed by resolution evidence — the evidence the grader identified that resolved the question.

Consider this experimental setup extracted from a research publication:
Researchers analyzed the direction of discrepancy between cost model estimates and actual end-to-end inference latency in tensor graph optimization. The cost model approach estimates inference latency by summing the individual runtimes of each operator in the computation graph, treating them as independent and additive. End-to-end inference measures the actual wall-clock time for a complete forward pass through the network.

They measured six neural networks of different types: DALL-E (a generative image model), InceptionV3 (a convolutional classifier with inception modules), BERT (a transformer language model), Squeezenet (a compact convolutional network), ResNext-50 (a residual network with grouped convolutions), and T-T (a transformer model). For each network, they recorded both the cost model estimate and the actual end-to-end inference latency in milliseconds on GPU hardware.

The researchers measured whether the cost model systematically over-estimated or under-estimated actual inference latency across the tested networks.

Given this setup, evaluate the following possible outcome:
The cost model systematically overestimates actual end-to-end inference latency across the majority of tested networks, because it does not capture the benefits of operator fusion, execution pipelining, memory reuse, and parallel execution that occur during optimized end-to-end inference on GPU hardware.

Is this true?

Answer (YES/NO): NO